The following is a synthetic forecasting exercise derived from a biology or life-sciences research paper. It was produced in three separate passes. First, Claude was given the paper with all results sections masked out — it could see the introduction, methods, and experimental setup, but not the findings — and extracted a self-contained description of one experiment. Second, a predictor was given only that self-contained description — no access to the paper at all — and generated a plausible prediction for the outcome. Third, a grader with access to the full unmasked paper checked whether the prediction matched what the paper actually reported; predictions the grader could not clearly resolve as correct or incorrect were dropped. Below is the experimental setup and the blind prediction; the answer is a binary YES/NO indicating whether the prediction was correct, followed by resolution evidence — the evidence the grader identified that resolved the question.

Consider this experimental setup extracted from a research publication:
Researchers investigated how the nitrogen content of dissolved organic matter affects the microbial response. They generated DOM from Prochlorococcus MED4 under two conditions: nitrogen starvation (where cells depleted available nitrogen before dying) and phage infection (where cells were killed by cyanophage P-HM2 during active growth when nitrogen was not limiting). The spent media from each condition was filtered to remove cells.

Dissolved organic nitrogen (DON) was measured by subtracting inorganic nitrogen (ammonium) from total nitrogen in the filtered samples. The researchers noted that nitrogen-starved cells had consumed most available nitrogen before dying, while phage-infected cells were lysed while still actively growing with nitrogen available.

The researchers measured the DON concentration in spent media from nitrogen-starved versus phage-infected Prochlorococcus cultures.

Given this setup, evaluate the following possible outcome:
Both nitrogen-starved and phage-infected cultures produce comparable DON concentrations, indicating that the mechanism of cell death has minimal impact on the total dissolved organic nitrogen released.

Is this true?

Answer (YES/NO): YES